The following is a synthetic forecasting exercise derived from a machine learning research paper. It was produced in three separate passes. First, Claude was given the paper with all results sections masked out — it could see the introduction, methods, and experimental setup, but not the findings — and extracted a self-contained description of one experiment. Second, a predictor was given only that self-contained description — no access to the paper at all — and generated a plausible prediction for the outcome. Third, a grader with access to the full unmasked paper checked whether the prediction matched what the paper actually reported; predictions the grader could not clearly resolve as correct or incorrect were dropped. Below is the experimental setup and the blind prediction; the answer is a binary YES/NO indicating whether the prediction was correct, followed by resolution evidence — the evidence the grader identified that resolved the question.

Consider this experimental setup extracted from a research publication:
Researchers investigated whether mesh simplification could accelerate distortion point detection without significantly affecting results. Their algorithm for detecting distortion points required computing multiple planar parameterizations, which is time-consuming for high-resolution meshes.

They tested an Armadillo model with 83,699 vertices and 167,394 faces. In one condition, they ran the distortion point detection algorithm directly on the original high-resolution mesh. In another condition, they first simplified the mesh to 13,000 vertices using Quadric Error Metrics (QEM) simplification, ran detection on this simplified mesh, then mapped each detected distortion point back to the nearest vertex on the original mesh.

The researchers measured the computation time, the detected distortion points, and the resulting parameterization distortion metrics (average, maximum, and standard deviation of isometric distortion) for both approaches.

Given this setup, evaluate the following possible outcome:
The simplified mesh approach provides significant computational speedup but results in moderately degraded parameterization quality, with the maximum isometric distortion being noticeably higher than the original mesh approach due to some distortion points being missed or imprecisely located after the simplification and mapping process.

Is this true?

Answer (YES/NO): NO